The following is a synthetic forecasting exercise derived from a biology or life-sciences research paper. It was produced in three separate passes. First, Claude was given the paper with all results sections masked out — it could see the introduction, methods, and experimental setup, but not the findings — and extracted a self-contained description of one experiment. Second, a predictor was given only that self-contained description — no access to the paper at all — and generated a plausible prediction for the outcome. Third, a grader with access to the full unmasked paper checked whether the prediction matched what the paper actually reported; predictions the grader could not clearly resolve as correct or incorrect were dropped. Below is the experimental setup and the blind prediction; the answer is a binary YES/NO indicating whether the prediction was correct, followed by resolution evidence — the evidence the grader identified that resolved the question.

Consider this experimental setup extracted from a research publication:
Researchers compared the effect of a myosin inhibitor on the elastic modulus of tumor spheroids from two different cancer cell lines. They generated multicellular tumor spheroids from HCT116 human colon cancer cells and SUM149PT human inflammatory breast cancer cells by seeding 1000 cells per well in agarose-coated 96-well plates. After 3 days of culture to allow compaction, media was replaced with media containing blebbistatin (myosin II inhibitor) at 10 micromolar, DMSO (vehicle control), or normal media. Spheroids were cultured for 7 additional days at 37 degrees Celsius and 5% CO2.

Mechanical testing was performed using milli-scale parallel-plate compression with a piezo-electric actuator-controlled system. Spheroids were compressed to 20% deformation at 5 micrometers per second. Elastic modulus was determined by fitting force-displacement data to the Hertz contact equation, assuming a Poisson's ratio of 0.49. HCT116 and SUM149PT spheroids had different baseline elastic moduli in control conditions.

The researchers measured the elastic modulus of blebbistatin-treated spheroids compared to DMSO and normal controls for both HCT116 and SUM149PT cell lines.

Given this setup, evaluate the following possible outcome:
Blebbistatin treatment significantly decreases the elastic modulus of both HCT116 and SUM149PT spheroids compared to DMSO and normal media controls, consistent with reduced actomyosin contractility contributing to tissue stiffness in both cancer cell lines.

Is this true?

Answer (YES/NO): NO